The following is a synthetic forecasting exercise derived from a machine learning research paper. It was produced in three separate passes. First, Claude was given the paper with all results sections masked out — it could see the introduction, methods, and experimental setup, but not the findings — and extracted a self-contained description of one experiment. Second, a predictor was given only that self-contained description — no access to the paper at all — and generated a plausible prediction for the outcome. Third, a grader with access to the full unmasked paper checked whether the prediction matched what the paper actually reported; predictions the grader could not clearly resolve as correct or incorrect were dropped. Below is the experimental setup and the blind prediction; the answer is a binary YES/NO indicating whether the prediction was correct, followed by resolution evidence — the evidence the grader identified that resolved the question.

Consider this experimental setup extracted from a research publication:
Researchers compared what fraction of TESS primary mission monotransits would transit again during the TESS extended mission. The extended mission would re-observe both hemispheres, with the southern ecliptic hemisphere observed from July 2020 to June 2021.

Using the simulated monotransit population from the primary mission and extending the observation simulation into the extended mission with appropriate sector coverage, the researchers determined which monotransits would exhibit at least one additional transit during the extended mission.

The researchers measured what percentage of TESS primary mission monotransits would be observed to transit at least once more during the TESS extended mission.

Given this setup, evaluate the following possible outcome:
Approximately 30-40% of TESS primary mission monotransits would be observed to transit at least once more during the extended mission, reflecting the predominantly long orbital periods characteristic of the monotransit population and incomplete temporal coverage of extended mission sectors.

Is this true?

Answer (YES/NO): NO